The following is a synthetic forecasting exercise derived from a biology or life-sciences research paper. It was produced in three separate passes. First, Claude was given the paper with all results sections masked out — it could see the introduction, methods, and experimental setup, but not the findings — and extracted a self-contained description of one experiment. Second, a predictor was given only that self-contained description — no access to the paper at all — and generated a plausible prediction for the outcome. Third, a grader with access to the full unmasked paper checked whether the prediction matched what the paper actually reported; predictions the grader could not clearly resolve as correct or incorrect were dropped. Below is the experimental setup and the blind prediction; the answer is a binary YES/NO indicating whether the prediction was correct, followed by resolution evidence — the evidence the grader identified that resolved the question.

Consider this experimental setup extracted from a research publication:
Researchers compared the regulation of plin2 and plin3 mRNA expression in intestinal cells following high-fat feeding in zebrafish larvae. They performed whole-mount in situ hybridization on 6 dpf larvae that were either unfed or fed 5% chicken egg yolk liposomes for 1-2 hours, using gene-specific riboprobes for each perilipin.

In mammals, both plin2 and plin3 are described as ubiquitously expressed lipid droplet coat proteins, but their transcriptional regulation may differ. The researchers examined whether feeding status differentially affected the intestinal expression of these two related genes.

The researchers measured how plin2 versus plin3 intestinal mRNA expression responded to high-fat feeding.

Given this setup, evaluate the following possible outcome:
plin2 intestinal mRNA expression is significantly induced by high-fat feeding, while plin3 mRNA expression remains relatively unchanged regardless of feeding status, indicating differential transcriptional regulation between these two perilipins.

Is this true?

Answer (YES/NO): NO